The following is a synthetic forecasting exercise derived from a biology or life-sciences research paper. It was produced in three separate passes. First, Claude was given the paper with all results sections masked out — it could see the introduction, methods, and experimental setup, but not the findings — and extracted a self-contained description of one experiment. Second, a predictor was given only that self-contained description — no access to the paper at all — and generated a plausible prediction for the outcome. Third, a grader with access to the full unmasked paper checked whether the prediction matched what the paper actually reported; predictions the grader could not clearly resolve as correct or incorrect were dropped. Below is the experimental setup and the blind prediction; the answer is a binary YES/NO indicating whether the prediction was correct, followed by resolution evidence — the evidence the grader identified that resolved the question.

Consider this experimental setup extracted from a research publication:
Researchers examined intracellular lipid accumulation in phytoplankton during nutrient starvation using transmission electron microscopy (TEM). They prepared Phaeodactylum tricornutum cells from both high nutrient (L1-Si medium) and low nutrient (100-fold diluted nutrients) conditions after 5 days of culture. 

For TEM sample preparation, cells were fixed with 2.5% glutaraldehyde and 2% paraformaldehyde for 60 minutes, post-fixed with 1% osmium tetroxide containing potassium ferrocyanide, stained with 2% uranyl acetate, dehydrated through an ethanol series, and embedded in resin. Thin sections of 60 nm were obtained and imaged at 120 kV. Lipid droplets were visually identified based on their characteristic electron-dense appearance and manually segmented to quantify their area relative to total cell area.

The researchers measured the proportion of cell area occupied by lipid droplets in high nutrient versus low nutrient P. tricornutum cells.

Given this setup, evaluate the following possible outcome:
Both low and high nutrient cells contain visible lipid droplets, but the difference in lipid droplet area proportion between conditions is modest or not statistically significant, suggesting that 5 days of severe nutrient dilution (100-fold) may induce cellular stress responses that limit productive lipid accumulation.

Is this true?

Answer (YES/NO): NO